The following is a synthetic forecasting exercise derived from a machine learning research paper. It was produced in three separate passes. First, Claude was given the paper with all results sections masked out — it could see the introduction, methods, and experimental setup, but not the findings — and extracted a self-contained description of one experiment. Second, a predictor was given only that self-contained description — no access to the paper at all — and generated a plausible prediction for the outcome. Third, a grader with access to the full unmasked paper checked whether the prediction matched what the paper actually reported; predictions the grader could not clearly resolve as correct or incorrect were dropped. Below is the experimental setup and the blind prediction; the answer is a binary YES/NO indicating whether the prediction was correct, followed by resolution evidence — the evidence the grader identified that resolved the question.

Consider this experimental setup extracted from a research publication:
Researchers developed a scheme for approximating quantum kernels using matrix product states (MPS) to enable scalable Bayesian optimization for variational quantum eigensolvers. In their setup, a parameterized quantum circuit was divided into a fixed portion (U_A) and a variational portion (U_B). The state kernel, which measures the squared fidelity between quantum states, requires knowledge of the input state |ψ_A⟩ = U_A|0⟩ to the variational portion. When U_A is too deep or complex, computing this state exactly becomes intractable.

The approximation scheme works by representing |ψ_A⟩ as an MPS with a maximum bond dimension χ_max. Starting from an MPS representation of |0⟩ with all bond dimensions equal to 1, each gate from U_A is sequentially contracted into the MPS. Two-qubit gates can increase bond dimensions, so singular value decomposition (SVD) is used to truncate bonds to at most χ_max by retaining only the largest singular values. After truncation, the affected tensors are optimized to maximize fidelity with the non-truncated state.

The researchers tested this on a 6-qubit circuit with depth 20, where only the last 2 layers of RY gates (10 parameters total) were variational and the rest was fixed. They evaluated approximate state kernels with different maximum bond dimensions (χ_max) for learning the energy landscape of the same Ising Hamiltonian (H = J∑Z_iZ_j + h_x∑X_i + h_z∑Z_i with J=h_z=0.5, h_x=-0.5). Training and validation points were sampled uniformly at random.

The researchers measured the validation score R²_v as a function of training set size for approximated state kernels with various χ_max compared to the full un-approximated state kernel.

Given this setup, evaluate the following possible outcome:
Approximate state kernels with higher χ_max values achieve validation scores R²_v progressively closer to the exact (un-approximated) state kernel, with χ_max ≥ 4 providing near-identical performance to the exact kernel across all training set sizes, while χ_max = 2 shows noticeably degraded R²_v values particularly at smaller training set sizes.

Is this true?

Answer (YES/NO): NO